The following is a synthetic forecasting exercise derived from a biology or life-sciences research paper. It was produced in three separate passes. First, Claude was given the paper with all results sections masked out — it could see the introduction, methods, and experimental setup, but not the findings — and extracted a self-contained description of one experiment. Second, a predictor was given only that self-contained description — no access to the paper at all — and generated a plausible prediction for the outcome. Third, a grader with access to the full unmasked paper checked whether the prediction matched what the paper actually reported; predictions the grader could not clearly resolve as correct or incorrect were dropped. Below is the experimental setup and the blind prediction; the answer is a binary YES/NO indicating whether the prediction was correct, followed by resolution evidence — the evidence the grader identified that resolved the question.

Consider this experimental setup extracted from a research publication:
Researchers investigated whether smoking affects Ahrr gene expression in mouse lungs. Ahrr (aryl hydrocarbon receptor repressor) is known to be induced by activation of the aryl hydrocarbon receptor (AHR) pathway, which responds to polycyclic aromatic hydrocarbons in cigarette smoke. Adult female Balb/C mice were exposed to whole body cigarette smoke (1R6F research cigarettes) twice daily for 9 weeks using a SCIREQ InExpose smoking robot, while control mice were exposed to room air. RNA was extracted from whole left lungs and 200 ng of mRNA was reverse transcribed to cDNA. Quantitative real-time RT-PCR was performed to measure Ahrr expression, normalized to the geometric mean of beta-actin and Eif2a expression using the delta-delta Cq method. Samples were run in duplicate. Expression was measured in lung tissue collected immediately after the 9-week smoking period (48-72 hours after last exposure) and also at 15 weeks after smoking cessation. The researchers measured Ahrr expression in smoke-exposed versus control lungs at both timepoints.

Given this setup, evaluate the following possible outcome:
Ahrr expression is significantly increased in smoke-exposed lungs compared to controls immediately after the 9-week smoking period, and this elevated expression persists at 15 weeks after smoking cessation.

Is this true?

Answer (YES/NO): NO